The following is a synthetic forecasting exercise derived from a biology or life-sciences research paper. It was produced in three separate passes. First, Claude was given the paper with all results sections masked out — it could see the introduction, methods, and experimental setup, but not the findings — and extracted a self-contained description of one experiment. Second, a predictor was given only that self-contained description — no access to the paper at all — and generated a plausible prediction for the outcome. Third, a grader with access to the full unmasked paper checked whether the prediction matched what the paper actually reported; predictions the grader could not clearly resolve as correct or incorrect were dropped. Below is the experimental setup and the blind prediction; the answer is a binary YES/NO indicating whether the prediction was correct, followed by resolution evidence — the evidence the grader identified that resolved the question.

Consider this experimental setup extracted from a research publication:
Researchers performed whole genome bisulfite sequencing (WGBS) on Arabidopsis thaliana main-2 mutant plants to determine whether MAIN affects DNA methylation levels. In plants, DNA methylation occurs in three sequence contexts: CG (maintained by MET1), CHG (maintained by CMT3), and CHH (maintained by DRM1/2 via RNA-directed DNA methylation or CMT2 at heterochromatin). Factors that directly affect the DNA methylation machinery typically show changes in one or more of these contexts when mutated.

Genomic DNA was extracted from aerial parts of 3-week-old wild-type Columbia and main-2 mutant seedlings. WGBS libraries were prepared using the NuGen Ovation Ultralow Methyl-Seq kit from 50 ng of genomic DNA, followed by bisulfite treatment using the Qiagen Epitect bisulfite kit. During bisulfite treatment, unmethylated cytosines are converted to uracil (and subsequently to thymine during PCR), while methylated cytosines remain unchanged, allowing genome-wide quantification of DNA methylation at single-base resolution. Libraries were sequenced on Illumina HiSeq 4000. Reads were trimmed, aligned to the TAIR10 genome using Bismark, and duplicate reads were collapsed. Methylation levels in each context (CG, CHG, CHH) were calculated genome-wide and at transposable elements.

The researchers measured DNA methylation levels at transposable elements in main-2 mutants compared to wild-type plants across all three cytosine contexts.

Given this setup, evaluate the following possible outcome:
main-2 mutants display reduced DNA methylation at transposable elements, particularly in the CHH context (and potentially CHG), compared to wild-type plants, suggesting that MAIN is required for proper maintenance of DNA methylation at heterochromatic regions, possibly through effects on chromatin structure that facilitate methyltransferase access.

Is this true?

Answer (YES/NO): NO